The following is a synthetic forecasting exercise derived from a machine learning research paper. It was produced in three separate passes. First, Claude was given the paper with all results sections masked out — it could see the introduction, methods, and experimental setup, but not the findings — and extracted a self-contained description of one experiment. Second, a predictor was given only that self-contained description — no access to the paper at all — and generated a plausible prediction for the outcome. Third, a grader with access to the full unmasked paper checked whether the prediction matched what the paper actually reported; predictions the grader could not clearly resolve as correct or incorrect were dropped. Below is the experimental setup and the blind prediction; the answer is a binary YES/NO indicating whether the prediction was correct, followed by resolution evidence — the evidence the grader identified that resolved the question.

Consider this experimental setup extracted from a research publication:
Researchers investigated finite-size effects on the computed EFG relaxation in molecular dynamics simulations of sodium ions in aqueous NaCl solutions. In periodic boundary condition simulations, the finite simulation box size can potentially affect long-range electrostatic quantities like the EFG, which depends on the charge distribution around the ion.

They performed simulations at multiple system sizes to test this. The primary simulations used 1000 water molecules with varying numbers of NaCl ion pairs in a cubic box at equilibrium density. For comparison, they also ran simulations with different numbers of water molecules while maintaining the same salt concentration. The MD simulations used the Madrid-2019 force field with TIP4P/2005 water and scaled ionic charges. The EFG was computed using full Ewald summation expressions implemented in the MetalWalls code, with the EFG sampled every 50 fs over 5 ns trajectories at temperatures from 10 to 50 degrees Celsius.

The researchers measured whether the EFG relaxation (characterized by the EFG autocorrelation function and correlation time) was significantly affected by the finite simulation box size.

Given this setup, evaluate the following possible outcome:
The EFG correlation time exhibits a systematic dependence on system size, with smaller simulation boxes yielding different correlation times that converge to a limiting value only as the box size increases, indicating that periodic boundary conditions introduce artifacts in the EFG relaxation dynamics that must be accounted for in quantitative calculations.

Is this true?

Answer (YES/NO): NO